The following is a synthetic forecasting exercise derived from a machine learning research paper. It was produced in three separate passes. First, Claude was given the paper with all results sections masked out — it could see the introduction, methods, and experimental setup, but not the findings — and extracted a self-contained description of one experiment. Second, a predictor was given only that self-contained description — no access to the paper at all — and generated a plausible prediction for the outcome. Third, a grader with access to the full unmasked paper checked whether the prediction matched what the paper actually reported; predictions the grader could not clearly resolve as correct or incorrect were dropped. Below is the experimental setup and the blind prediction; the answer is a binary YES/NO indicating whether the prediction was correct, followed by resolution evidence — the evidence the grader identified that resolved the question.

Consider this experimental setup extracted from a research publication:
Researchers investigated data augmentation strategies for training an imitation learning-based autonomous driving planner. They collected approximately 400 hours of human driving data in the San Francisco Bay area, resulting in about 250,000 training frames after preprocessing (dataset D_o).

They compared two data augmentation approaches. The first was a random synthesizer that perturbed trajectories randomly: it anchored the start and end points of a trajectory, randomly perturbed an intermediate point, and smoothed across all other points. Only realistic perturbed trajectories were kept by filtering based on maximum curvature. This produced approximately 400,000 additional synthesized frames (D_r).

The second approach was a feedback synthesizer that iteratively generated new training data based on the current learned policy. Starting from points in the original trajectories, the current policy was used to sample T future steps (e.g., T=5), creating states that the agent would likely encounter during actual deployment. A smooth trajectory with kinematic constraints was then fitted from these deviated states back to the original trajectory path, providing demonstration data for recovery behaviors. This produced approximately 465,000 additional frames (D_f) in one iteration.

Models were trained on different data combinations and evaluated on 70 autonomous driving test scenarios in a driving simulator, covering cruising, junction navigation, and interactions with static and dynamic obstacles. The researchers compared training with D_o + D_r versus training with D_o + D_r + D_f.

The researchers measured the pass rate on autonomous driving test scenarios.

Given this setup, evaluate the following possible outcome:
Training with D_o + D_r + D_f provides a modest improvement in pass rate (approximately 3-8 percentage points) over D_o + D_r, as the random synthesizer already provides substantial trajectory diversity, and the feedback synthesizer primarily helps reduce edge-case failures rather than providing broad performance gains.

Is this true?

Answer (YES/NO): NO